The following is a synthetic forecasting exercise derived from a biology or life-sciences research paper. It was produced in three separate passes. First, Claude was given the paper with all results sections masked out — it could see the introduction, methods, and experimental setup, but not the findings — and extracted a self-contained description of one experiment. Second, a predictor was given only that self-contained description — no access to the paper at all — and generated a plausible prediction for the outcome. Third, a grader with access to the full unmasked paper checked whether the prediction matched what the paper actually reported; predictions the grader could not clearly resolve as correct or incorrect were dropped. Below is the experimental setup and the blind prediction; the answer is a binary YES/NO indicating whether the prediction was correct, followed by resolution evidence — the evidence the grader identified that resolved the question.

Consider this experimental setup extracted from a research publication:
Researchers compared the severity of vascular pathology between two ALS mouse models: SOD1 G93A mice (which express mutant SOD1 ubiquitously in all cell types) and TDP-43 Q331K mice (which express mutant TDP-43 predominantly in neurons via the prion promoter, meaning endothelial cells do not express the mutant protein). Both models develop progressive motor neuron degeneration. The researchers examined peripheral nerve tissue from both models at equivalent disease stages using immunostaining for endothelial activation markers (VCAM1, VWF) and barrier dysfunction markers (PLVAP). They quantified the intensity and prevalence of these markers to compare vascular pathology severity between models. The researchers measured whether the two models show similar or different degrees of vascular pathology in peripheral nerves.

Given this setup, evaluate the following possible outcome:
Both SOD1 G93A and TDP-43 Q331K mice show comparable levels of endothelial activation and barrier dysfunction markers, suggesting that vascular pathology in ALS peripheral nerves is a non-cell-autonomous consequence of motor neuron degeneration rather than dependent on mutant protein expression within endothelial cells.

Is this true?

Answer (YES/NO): NO